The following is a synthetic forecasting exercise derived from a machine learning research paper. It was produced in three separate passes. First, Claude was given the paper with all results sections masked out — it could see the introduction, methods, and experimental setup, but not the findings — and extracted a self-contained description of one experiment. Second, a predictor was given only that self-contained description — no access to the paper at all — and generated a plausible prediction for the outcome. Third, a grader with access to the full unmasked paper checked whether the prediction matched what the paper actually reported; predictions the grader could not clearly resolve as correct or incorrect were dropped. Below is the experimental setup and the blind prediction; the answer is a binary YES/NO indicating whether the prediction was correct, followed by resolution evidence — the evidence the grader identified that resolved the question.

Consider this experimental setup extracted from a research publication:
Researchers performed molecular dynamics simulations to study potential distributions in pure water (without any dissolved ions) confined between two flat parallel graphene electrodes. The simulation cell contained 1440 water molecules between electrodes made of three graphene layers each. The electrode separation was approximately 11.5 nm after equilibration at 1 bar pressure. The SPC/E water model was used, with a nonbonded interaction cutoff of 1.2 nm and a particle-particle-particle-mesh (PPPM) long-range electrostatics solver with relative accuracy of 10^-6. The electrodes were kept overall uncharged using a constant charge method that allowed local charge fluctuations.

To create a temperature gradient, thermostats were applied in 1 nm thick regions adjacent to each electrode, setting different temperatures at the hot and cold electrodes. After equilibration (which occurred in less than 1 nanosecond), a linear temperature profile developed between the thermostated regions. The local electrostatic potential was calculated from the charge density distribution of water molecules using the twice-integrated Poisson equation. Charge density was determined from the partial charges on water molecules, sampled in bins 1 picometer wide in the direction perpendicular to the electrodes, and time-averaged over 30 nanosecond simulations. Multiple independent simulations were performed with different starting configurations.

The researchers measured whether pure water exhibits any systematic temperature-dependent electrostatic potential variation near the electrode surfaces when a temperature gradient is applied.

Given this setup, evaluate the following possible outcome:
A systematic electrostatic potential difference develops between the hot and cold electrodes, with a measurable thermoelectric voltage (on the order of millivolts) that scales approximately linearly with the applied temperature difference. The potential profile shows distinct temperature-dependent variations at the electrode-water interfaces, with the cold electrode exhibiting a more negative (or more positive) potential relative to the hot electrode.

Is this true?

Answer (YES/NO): YES